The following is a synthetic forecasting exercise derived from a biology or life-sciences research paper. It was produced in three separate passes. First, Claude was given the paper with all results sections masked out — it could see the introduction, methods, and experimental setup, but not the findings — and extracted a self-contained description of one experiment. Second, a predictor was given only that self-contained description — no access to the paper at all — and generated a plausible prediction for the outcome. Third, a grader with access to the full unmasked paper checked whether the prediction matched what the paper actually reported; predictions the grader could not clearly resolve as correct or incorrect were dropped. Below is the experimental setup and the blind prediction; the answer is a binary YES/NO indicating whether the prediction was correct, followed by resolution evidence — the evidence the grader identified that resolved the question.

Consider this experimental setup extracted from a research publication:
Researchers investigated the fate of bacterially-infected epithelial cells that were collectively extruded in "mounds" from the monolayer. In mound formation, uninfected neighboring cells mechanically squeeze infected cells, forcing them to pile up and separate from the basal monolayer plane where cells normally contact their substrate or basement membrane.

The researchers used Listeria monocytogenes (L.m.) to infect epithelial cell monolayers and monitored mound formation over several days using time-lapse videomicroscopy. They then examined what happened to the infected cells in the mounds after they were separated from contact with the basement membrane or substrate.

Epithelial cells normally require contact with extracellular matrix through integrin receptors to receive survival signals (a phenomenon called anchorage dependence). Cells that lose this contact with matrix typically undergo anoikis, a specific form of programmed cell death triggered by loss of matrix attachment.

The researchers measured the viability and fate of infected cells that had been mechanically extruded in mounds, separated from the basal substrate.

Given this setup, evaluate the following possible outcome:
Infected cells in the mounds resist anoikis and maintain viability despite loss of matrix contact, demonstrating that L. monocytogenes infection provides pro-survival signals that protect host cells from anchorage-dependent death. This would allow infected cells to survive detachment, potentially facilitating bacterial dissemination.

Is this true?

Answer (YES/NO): NO